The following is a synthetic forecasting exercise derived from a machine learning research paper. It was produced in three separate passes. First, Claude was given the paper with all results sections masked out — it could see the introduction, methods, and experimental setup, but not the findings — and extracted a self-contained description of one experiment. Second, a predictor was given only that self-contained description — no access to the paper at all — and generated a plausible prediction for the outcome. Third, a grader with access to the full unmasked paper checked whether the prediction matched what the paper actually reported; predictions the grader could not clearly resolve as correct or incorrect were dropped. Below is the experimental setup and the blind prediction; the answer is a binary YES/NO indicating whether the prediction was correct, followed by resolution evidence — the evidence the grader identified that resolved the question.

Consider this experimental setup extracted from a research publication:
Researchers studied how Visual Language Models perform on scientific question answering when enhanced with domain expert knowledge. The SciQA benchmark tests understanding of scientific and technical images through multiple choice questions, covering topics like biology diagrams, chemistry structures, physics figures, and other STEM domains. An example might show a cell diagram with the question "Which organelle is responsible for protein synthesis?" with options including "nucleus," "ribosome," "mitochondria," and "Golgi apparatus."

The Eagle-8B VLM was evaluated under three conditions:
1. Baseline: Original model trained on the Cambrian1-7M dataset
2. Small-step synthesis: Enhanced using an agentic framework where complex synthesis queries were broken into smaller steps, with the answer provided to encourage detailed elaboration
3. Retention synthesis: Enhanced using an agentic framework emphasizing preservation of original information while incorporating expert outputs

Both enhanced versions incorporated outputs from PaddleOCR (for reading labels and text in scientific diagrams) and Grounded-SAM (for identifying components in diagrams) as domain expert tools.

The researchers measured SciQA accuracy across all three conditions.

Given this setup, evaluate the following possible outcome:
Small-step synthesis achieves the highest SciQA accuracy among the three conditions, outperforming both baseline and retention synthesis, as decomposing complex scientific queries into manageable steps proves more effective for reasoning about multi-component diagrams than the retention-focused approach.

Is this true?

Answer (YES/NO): YES